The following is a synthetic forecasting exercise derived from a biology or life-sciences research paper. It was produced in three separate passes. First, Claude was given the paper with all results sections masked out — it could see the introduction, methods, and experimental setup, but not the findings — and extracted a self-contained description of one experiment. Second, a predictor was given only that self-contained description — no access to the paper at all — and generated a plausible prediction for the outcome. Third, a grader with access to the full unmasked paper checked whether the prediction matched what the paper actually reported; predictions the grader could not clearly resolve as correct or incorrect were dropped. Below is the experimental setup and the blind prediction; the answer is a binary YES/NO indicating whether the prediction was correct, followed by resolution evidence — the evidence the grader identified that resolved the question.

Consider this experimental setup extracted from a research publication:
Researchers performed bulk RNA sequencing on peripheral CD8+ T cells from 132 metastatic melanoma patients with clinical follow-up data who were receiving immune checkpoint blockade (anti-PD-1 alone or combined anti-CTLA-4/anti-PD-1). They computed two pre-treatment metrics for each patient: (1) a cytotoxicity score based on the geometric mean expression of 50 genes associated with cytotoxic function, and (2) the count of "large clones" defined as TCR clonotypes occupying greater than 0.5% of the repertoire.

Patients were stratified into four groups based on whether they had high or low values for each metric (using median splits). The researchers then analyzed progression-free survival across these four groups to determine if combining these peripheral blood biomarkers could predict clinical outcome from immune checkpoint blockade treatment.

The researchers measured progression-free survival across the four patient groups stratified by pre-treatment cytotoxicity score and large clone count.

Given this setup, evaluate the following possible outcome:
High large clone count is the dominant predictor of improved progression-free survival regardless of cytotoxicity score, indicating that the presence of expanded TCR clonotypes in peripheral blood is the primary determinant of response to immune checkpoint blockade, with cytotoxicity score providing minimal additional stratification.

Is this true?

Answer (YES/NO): NO